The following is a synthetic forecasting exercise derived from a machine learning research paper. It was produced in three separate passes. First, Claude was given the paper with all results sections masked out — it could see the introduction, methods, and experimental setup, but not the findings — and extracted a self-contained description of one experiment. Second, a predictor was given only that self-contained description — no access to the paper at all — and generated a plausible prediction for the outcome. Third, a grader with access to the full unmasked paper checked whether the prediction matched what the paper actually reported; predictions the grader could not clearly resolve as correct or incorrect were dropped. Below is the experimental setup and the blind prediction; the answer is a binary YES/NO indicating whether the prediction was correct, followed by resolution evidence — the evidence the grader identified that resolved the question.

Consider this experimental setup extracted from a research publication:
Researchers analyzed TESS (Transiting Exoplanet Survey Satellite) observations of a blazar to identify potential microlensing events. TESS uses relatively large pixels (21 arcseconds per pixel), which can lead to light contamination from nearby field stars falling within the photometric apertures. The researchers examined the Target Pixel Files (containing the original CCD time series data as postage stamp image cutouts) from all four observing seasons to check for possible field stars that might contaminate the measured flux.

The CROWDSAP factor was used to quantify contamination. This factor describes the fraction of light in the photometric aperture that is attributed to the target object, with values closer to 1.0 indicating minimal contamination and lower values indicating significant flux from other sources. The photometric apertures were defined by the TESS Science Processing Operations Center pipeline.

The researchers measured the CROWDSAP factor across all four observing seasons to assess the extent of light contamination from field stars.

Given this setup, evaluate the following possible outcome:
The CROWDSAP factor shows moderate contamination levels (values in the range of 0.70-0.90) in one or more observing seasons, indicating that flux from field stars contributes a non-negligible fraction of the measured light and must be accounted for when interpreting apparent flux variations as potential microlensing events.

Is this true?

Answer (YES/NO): NO